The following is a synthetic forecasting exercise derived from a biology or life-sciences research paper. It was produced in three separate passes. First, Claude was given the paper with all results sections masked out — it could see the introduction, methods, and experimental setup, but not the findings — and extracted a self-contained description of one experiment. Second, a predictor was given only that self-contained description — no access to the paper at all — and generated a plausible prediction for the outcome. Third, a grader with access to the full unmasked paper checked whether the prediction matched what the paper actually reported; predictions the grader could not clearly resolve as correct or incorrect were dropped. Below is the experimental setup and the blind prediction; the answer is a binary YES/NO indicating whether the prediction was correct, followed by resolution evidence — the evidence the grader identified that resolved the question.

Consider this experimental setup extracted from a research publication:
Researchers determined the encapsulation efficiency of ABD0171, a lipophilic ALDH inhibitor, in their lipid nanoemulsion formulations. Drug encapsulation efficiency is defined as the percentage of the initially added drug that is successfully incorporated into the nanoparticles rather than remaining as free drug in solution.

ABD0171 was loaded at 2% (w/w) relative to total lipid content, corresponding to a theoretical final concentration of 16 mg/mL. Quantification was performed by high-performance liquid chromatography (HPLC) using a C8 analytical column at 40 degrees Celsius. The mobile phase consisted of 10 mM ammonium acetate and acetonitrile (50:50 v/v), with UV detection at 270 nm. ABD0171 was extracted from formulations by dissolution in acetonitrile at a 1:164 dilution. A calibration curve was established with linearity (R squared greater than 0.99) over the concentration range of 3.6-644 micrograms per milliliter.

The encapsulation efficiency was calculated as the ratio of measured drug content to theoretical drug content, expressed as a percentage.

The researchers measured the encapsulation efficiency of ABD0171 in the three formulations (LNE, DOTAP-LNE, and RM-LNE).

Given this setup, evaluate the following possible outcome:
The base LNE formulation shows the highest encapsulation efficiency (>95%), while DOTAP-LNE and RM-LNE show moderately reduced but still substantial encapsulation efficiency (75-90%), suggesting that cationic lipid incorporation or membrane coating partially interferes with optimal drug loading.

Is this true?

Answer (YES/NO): NO